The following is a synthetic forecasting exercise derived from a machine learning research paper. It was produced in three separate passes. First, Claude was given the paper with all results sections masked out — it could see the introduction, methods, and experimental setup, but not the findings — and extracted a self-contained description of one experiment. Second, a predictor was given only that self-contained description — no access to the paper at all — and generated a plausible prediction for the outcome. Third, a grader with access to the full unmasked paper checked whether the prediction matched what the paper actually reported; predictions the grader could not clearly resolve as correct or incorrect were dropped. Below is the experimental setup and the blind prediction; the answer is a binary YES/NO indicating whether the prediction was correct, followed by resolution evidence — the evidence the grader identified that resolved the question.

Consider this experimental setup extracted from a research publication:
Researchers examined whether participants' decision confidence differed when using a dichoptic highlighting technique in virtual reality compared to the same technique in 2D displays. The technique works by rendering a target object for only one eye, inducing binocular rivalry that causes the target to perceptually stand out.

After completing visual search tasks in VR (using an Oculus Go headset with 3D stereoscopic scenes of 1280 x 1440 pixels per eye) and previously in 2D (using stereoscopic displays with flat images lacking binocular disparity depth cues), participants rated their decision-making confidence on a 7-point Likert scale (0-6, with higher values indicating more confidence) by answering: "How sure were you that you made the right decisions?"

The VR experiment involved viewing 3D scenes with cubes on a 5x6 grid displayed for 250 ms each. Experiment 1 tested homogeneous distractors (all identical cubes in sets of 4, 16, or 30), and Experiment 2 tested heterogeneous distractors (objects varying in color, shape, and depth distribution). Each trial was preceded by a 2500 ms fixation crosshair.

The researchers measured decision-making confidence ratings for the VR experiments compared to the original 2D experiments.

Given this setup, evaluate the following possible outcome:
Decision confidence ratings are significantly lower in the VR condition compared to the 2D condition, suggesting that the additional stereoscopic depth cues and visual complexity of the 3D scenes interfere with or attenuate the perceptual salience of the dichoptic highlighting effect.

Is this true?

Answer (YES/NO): NO